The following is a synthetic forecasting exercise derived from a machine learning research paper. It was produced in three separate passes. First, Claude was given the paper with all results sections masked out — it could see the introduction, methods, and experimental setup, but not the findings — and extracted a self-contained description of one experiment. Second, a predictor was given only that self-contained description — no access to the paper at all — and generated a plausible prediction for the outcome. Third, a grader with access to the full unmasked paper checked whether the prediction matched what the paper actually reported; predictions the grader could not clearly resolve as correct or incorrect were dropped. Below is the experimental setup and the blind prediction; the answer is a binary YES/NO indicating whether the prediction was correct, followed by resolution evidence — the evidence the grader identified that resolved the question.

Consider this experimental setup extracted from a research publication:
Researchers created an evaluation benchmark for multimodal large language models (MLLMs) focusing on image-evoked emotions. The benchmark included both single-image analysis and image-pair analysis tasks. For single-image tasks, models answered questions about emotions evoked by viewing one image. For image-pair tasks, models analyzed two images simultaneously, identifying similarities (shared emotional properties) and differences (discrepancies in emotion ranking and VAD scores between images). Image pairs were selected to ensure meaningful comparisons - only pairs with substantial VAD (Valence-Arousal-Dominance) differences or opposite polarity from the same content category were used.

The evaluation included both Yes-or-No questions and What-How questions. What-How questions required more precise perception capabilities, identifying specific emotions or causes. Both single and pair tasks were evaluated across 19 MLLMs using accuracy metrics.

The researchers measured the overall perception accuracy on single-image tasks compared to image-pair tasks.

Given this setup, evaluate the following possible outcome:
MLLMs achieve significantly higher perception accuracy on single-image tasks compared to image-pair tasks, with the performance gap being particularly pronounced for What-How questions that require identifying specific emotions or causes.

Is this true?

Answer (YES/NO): NO